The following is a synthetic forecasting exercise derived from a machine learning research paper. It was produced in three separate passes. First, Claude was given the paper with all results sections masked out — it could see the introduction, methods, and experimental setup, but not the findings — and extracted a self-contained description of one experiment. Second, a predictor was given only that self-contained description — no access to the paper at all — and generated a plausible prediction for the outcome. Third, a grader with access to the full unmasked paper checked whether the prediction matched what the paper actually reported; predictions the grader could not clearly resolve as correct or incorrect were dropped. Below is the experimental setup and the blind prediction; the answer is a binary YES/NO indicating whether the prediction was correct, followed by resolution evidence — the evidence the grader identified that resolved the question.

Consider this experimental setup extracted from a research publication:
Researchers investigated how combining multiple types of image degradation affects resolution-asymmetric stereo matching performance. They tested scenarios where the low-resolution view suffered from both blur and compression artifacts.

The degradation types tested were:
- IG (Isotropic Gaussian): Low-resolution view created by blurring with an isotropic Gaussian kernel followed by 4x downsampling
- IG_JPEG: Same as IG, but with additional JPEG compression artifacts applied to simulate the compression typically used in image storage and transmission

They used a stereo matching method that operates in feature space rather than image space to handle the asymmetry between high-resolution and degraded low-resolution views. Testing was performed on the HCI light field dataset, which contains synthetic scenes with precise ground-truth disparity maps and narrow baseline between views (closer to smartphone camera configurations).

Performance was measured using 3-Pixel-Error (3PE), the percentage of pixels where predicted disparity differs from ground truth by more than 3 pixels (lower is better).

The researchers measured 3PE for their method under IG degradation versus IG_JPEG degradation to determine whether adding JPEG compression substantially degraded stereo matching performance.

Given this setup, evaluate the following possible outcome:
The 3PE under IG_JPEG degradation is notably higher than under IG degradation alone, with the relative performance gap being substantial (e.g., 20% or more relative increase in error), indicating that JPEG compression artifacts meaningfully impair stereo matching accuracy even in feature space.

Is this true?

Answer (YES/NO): NO